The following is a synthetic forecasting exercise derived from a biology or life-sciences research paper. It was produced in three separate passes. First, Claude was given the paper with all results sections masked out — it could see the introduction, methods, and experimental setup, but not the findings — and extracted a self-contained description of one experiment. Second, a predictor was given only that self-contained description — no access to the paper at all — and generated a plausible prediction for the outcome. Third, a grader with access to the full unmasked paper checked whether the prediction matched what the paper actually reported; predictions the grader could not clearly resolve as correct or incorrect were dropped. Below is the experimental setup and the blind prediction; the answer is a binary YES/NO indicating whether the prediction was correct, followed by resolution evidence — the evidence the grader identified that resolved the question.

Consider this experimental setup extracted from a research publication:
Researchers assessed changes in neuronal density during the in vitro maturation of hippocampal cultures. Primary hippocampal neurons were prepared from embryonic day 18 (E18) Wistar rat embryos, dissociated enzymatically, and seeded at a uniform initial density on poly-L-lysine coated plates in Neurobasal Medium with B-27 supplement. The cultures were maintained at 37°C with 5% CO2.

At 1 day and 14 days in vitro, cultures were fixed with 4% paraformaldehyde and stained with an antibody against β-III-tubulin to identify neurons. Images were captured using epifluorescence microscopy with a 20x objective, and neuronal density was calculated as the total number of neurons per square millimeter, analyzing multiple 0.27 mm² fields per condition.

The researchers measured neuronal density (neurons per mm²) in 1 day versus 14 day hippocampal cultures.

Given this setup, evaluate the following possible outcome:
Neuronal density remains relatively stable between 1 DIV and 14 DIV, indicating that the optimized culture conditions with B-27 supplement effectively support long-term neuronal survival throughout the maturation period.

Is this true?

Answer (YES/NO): YES